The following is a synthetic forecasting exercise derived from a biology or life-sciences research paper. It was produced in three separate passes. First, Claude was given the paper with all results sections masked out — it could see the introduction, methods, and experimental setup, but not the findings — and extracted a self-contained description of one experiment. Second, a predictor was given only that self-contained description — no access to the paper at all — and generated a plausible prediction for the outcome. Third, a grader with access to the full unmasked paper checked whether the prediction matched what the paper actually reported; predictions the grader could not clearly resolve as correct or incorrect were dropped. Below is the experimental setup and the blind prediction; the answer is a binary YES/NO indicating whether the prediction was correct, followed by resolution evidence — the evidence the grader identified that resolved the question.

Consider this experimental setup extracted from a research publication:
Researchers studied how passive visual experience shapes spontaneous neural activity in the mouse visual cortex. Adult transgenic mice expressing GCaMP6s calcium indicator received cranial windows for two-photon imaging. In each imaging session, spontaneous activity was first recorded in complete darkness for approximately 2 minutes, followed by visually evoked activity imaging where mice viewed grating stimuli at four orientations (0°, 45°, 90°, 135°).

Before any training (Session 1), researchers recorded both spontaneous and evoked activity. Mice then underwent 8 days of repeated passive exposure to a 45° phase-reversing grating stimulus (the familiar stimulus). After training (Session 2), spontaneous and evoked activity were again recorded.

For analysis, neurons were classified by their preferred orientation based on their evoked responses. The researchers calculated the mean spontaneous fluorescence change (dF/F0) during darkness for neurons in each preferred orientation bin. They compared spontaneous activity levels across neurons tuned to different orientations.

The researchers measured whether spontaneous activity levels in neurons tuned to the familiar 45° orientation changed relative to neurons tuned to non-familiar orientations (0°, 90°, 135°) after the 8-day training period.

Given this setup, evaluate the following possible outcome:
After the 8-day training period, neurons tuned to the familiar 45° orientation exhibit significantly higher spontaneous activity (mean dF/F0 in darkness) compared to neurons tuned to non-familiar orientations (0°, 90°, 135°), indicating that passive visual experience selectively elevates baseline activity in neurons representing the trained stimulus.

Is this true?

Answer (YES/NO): NO